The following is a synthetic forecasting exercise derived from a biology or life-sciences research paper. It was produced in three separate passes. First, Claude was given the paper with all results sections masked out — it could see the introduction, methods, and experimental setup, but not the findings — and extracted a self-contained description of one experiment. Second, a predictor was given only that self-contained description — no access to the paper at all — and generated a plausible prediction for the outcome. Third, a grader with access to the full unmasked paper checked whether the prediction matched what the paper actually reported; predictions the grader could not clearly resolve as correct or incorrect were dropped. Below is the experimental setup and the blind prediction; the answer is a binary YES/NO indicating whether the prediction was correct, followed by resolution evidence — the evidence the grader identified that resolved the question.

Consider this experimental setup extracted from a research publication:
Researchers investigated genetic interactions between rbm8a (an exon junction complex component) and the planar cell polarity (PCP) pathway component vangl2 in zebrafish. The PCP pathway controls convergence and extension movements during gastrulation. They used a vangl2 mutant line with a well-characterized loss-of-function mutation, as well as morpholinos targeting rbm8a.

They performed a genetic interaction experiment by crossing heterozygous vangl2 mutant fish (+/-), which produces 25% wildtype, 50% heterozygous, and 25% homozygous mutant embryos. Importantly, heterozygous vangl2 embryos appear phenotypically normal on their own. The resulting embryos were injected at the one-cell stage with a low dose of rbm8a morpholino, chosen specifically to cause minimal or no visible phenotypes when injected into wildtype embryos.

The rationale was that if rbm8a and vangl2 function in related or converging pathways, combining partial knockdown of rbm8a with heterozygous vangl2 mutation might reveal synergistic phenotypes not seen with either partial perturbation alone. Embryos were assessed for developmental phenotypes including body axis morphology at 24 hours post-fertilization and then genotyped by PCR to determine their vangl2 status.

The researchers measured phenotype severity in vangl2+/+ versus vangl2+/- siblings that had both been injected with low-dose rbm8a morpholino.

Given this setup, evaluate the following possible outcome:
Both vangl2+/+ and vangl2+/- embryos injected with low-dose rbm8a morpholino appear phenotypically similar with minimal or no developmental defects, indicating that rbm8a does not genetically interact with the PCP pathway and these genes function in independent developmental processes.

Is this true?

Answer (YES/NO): NO